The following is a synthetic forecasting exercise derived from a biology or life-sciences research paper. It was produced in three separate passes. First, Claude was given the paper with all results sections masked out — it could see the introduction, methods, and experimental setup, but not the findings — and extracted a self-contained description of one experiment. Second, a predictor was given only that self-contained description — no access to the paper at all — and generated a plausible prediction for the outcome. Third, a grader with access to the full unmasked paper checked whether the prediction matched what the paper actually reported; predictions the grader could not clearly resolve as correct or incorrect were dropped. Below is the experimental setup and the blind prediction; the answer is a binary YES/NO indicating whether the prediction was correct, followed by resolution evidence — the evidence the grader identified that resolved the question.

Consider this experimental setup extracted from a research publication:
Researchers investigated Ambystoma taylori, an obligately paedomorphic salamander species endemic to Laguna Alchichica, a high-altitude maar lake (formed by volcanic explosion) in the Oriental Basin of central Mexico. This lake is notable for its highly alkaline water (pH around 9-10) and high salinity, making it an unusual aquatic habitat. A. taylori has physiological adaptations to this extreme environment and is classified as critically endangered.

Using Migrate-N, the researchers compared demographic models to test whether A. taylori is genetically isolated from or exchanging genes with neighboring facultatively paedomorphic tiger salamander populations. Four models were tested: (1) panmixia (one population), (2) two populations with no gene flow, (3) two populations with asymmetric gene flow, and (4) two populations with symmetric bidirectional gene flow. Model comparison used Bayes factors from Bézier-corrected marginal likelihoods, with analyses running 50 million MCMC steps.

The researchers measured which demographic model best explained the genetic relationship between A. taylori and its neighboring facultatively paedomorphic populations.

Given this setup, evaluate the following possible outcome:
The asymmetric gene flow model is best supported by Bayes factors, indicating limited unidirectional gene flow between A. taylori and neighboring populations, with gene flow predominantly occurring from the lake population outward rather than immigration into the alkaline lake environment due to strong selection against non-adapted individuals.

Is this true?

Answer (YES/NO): NO